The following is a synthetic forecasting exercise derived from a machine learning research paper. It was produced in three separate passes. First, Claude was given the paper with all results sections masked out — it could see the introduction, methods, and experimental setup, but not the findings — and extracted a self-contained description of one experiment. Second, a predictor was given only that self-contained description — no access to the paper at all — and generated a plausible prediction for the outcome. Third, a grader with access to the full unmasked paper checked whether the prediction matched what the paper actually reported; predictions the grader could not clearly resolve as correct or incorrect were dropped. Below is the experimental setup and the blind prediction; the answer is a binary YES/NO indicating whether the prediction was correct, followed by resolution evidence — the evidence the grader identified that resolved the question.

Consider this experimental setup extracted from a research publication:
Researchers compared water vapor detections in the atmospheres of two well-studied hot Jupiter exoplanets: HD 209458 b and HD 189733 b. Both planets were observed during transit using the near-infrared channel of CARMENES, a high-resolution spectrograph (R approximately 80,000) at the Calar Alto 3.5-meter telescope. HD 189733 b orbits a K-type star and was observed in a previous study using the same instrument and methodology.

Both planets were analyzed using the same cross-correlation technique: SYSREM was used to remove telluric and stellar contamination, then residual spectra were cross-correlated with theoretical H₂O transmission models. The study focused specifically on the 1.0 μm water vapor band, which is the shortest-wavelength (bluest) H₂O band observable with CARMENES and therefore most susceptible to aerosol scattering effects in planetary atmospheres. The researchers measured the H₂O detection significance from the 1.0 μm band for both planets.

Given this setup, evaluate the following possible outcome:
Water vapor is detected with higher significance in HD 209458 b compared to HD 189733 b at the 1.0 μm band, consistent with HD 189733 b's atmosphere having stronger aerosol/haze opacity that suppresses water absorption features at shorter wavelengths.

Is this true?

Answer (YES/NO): YES